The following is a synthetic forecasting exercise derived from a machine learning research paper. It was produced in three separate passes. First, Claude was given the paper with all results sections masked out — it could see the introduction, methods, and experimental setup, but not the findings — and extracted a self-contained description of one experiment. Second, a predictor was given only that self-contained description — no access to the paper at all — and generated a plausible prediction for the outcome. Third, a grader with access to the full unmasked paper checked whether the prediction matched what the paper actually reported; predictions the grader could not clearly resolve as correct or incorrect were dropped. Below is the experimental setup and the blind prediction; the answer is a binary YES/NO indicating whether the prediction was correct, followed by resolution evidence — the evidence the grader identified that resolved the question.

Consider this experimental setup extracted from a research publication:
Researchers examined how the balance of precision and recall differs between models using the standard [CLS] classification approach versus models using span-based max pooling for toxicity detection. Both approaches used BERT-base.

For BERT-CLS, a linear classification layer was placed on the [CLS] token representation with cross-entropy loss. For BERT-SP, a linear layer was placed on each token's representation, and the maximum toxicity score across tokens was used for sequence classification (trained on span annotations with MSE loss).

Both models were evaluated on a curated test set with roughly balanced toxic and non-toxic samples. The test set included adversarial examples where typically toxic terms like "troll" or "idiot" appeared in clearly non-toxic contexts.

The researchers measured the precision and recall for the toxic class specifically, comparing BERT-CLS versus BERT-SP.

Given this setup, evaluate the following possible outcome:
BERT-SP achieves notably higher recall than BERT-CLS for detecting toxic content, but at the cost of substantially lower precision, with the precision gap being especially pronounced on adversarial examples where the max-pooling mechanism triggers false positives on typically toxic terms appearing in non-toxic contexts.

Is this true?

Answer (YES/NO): NO